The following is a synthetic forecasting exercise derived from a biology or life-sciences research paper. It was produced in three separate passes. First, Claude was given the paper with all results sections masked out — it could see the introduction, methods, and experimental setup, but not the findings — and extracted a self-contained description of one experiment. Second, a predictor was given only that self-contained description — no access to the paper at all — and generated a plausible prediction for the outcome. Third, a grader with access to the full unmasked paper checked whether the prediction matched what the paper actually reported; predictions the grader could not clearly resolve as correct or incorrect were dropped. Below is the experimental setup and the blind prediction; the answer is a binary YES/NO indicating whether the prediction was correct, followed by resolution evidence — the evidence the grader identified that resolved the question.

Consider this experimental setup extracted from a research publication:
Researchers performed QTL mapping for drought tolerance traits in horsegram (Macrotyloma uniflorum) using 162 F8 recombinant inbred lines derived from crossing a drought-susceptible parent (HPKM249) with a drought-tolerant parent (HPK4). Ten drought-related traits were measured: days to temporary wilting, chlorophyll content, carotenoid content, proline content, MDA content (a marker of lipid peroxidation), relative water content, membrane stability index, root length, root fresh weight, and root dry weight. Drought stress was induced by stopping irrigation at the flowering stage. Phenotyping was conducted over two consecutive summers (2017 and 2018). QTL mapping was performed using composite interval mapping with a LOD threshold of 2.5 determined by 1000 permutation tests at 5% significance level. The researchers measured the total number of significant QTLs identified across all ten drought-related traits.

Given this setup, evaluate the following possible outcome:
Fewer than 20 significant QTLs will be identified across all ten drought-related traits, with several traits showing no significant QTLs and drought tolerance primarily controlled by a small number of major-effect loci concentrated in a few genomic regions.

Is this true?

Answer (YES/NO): NO